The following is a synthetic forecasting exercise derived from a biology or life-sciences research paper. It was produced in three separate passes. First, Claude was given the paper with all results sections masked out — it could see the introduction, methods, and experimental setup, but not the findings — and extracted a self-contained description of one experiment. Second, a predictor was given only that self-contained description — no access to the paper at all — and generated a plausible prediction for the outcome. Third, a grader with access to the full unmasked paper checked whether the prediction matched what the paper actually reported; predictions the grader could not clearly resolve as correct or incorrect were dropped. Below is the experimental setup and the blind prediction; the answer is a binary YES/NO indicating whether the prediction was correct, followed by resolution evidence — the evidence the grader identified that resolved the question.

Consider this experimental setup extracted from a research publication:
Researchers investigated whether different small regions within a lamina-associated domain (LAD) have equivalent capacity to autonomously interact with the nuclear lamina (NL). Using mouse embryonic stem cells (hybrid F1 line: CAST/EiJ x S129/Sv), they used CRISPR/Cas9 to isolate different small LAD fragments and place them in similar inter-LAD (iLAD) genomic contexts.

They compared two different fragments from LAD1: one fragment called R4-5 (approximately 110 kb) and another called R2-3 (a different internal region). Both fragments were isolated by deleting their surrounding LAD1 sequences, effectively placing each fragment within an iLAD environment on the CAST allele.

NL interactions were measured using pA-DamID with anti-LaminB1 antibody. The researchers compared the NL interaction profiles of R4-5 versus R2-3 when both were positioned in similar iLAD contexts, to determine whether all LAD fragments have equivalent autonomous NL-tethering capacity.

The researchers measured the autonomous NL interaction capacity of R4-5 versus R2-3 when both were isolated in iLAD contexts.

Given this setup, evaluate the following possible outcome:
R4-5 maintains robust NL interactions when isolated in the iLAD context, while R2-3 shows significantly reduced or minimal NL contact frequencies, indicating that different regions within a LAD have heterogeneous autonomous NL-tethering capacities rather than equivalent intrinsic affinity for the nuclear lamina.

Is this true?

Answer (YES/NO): YES